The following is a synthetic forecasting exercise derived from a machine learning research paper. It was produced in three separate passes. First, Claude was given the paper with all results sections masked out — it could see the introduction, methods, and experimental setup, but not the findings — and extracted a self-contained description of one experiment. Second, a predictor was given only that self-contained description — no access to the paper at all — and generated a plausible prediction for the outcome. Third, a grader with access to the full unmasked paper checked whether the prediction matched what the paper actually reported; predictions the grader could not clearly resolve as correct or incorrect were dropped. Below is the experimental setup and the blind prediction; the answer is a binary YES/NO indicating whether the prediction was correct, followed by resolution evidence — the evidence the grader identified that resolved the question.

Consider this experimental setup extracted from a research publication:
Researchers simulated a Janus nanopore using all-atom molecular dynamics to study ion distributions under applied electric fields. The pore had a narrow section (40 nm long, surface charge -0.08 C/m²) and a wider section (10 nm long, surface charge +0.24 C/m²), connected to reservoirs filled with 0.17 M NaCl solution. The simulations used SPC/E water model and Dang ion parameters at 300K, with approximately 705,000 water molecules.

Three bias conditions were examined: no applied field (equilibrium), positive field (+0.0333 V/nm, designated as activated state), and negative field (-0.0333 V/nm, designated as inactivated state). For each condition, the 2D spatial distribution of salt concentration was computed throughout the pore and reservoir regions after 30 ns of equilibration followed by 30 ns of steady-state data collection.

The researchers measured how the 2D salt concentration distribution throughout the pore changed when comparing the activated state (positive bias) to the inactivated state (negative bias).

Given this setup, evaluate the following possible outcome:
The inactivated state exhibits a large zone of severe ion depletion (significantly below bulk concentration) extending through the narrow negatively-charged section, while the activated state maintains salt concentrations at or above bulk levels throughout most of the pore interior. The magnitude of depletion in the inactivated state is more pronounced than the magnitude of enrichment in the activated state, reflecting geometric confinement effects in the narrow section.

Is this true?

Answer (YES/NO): NO